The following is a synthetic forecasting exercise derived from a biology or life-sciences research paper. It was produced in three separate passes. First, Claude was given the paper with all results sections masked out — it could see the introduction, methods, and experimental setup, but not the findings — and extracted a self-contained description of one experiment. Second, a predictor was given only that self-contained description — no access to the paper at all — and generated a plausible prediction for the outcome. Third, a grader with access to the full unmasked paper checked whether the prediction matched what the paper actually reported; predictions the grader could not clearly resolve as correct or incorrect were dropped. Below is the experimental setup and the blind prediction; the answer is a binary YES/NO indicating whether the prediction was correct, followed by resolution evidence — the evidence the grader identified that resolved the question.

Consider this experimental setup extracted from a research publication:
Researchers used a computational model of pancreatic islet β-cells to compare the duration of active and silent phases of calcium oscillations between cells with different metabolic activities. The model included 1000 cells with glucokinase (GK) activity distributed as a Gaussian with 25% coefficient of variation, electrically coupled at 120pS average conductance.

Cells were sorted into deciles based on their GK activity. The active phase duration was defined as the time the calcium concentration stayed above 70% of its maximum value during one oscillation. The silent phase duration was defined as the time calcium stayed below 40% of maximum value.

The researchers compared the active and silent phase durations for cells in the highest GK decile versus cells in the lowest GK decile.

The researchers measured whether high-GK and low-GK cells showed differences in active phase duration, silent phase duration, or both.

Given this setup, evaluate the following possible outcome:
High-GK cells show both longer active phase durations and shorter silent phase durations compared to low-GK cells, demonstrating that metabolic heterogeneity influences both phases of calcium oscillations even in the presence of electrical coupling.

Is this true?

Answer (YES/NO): NO